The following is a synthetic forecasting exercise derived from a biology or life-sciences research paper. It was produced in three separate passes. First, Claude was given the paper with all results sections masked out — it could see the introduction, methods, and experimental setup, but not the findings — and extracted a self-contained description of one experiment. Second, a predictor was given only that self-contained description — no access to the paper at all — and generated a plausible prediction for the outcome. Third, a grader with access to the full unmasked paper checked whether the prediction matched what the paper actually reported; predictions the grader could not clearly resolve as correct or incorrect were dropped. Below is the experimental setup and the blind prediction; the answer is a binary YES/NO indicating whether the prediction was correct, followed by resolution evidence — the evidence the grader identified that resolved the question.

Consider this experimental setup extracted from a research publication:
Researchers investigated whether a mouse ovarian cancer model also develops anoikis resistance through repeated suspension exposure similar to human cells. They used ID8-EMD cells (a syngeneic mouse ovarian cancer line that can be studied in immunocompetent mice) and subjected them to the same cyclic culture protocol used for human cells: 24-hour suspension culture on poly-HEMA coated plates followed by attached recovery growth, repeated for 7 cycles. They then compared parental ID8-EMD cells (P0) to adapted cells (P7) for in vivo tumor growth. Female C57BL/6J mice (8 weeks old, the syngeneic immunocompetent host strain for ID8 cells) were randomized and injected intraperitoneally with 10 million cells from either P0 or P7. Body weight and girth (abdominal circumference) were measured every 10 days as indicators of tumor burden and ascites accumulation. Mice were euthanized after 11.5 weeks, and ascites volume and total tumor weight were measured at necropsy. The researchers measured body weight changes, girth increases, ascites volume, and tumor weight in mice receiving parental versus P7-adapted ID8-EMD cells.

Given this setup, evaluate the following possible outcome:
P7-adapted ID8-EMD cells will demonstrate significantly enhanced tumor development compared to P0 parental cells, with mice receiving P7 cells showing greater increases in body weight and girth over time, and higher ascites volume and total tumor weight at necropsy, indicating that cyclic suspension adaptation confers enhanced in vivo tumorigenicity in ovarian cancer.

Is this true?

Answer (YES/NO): NO